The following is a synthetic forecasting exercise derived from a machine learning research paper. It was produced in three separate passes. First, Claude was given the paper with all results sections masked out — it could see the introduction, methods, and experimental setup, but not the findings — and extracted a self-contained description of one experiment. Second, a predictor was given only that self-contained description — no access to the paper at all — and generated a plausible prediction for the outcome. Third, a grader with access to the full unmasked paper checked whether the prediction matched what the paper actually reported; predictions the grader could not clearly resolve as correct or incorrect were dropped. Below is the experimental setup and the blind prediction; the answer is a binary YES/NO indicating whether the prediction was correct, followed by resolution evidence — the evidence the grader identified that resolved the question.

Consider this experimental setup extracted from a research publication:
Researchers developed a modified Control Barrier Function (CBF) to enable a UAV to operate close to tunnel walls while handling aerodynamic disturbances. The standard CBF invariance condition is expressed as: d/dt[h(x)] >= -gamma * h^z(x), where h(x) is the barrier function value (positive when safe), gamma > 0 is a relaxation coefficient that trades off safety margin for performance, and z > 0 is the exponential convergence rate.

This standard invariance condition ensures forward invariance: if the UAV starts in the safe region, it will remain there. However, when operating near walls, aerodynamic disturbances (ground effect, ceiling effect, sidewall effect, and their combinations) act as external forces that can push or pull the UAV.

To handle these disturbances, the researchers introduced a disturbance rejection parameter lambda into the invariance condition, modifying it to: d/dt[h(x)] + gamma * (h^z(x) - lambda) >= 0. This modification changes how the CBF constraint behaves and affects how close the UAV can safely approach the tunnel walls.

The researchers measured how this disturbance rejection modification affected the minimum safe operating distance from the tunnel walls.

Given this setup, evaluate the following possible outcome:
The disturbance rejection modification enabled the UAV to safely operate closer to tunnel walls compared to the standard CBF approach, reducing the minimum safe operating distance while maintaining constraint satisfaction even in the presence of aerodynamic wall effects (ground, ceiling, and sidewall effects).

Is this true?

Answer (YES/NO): YES